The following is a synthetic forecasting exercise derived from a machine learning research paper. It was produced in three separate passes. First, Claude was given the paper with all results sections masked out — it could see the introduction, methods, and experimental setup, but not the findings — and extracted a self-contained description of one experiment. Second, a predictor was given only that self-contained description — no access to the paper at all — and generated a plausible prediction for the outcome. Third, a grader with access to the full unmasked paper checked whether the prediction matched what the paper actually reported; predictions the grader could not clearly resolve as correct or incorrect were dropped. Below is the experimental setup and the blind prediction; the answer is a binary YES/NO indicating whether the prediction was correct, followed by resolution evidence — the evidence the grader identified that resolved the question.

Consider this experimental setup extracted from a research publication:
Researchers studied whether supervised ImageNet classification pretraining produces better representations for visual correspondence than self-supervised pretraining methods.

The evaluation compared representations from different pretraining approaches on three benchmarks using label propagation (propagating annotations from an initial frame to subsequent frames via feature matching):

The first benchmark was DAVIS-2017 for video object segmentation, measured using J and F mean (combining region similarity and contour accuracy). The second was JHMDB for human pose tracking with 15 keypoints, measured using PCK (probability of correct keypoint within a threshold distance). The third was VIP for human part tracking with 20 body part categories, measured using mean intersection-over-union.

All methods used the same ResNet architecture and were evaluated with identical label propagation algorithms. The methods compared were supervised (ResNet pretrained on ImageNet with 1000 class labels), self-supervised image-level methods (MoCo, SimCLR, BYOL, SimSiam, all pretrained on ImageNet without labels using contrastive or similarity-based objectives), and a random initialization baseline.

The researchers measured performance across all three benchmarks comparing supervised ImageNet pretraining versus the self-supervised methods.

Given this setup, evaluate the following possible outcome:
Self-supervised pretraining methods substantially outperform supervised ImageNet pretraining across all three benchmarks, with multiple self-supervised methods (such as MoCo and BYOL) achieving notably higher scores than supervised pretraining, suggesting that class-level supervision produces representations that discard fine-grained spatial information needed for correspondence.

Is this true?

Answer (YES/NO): NO